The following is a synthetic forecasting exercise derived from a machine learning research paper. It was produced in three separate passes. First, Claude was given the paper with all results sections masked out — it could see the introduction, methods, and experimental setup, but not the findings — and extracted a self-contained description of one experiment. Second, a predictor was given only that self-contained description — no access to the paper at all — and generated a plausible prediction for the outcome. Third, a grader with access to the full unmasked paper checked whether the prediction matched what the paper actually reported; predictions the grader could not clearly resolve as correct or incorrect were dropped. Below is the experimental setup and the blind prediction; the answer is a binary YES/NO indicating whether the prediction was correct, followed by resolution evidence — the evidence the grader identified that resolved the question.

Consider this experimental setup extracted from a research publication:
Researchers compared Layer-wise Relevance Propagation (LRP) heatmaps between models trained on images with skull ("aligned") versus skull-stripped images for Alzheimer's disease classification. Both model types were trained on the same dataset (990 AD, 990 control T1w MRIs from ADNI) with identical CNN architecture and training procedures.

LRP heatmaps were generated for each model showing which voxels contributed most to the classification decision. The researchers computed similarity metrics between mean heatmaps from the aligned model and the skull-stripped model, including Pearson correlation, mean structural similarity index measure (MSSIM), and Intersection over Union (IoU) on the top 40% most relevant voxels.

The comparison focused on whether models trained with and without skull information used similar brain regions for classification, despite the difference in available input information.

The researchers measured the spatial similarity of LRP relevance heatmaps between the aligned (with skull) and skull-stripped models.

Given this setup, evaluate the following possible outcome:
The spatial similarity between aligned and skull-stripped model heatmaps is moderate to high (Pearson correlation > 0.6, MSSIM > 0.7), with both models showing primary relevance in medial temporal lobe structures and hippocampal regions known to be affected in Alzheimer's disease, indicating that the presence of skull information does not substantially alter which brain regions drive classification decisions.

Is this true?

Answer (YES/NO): NO